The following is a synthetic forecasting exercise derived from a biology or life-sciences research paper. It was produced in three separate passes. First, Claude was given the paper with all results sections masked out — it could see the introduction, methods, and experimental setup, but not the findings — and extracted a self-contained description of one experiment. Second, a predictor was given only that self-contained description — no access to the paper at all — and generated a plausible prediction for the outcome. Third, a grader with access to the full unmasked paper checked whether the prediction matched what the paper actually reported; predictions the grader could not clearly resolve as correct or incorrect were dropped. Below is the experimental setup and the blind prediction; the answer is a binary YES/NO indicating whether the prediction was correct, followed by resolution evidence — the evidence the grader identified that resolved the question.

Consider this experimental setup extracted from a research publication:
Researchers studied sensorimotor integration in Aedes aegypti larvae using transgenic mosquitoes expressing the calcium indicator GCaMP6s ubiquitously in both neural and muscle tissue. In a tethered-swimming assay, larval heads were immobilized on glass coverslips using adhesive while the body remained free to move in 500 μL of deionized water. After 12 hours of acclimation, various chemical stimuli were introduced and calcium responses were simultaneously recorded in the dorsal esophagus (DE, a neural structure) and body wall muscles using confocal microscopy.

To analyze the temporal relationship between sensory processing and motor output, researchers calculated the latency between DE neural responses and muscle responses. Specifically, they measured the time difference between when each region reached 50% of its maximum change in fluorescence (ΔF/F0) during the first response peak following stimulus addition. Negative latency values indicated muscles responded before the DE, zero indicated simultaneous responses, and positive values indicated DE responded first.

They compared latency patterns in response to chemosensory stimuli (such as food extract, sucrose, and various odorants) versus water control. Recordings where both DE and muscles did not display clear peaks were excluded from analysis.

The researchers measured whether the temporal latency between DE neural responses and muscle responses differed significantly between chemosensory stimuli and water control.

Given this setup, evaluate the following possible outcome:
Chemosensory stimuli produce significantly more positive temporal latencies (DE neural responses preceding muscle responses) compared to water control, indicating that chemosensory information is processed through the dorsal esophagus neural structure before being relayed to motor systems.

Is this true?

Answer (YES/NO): NO